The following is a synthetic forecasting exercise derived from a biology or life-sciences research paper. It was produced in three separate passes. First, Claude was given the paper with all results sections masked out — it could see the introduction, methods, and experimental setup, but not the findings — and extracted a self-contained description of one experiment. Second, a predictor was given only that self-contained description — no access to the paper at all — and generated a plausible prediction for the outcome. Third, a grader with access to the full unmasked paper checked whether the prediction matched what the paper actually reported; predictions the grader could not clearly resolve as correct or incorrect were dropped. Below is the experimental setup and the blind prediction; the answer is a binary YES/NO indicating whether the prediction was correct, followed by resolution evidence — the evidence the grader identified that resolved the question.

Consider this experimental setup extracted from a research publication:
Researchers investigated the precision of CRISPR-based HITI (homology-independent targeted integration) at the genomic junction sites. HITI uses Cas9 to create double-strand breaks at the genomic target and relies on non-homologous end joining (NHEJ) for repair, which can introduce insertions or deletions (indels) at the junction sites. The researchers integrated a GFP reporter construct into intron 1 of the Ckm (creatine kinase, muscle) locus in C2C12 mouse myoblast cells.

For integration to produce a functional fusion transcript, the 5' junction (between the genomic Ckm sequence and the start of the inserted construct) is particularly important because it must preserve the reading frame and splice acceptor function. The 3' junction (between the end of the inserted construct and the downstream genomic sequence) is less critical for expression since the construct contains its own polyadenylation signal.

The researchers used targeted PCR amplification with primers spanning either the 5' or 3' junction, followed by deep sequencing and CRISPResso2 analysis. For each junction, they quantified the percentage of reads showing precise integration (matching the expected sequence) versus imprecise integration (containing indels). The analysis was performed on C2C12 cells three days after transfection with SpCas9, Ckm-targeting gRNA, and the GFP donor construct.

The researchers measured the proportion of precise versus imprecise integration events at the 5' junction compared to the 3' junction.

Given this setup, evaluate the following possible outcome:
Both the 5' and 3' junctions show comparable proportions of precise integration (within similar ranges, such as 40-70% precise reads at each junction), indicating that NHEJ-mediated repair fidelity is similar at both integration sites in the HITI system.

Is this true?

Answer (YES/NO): NO